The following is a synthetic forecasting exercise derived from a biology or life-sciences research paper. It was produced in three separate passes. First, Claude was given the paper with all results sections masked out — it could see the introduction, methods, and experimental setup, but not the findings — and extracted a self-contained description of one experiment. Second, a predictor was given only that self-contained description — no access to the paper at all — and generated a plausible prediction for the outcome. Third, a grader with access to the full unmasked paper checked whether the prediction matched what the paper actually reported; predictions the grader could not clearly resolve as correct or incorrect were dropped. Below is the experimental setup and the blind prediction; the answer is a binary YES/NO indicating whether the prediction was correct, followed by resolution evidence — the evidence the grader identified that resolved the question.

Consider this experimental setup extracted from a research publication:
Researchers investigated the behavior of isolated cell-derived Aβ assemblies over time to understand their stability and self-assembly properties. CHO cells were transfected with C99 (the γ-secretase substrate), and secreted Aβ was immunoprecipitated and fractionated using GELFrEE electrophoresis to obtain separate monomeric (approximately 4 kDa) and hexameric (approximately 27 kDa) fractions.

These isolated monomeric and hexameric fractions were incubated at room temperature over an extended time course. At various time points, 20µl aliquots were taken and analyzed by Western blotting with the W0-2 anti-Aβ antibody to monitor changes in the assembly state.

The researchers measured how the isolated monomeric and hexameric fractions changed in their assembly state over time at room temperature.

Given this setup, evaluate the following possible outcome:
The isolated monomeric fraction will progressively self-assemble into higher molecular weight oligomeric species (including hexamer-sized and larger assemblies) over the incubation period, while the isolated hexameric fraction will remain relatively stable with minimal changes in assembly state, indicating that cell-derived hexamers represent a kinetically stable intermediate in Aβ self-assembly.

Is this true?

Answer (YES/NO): NO